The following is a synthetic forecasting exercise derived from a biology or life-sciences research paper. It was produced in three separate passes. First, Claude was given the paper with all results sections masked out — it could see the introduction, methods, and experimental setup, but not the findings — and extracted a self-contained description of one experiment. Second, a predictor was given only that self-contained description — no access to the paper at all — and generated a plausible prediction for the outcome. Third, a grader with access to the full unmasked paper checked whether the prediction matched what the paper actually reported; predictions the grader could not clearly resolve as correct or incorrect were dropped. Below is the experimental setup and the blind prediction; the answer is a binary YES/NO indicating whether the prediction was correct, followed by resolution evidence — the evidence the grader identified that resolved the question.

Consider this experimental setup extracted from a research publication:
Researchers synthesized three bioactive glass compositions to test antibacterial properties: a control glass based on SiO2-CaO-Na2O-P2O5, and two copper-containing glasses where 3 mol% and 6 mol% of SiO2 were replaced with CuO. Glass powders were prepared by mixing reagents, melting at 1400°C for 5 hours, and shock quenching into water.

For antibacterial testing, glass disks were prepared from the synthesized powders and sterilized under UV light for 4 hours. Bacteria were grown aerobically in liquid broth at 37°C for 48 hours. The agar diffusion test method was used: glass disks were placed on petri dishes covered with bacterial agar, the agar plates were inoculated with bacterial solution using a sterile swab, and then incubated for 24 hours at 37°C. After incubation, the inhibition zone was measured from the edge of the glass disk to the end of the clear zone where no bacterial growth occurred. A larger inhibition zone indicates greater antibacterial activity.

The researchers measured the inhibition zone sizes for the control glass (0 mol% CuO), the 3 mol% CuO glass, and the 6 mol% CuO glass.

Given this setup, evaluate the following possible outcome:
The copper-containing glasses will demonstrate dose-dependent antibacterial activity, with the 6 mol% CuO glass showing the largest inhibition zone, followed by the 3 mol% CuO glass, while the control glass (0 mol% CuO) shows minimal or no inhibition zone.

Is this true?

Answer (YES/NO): YES